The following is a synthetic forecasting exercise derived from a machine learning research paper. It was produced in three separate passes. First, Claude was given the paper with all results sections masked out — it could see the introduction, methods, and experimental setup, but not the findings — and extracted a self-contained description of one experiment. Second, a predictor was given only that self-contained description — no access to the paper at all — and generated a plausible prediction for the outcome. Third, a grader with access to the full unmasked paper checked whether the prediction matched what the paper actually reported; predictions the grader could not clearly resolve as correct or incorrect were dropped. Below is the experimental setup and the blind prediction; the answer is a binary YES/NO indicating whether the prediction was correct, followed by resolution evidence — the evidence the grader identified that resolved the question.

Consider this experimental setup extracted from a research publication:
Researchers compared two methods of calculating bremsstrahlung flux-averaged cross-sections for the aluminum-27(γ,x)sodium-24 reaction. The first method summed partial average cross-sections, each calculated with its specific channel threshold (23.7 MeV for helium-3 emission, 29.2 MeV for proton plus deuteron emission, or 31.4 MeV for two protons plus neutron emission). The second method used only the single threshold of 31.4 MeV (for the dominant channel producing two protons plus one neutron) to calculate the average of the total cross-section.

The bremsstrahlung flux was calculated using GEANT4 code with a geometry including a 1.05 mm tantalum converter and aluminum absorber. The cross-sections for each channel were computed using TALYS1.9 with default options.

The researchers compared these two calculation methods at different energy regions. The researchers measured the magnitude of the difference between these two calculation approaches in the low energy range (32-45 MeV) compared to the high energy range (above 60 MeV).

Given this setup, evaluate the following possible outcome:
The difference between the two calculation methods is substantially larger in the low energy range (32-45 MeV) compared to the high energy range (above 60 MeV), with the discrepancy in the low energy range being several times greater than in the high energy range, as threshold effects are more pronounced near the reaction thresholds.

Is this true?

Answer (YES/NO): YES